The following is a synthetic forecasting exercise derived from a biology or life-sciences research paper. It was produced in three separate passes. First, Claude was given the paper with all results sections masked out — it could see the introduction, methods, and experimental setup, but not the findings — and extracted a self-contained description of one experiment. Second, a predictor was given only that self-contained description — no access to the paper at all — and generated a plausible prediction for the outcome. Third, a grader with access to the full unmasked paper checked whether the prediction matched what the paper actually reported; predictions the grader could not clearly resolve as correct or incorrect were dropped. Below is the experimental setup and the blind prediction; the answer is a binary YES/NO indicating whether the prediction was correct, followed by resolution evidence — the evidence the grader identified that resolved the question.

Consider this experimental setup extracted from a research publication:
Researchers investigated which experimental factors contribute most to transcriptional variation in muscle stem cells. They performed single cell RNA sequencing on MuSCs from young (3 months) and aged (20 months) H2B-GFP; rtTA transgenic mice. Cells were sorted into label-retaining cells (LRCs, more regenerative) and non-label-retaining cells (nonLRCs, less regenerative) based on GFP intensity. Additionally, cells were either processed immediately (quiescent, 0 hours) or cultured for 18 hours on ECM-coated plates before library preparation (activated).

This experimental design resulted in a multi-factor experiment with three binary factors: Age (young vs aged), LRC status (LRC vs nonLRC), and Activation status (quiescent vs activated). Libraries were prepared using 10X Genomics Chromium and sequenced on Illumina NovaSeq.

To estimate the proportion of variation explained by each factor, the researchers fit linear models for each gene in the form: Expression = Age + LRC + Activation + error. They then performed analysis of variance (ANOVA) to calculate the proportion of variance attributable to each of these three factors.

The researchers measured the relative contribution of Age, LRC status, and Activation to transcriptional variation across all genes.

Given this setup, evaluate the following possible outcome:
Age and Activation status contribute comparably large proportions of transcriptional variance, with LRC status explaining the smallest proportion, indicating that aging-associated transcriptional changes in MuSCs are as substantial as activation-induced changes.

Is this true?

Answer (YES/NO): NO